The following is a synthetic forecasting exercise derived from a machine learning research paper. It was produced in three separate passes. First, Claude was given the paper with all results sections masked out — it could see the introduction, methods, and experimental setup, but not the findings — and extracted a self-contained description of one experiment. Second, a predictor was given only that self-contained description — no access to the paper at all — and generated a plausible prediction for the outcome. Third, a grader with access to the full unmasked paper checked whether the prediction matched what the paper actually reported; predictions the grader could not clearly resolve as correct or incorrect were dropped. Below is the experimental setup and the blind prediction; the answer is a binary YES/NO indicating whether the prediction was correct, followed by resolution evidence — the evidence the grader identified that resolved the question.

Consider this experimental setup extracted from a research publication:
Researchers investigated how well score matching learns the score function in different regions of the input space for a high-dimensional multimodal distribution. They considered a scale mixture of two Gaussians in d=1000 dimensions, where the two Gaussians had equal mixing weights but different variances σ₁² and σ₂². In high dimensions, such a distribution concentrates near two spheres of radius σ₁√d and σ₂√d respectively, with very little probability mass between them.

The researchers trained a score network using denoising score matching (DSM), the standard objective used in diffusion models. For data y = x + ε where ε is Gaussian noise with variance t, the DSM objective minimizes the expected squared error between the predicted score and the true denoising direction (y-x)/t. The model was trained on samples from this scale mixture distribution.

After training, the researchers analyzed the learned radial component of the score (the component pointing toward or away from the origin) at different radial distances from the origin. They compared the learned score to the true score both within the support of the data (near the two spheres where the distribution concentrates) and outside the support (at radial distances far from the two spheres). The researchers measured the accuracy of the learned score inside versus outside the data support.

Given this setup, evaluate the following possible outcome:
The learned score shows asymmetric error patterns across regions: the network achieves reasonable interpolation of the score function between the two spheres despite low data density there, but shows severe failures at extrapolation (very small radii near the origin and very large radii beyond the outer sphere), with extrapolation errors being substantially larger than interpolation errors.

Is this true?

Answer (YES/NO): NO